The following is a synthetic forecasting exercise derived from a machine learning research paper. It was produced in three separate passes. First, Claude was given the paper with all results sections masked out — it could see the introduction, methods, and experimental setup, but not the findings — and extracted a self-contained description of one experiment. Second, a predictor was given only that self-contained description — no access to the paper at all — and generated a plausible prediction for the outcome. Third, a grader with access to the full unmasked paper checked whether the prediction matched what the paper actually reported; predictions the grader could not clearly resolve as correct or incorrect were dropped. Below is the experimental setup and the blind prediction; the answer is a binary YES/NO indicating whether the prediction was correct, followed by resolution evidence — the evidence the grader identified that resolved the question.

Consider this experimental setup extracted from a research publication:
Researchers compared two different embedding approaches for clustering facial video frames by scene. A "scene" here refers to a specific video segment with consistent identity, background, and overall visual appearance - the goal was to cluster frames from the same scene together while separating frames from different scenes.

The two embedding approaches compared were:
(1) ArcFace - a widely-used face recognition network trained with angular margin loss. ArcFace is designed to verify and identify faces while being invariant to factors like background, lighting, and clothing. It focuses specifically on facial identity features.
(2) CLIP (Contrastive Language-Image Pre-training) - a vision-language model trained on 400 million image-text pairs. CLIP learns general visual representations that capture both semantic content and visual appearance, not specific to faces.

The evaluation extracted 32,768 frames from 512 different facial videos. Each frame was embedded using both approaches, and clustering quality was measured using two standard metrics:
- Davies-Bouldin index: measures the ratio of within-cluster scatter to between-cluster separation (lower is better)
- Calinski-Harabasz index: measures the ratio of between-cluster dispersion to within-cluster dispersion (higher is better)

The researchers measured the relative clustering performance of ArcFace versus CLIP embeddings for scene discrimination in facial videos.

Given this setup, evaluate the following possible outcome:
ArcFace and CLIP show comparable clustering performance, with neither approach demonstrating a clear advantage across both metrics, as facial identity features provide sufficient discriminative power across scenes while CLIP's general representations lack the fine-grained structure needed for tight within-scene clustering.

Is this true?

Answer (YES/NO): NO